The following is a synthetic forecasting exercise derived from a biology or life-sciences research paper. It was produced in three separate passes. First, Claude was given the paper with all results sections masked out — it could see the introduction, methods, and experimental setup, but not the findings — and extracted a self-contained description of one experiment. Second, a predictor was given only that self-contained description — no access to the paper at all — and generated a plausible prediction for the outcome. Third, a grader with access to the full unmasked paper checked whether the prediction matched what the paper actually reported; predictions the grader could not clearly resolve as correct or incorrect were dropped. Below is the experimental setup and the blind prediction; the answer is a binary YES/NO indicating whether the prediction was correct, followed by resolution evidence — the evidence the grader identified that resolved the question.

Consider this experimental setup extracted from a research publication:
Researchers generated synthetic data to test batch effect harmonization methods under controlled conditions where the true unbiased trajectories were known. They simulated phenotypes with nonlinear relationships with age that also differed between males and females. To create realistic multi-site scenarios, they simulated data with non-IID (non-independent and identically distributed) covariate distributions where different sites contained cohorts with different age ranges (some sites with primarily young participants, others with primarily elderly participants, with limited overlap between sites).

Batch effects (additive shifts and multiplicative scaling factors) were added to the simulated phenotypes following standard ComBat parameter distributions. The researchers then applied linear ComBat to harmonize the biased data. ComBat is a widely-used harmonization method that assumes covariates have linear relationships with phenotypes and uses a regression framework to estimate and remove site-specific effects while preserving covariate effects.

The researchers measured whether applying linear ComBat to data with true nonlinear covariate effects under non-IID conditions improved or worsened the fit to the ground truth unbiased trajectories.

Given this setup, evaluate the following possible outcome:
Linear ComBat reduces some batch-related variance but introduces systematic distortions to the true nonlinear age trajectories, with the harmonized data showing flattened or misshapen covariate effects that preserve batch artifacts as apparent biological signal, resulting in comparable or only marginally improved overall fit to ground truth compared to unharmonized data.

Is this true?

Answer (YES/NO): NO